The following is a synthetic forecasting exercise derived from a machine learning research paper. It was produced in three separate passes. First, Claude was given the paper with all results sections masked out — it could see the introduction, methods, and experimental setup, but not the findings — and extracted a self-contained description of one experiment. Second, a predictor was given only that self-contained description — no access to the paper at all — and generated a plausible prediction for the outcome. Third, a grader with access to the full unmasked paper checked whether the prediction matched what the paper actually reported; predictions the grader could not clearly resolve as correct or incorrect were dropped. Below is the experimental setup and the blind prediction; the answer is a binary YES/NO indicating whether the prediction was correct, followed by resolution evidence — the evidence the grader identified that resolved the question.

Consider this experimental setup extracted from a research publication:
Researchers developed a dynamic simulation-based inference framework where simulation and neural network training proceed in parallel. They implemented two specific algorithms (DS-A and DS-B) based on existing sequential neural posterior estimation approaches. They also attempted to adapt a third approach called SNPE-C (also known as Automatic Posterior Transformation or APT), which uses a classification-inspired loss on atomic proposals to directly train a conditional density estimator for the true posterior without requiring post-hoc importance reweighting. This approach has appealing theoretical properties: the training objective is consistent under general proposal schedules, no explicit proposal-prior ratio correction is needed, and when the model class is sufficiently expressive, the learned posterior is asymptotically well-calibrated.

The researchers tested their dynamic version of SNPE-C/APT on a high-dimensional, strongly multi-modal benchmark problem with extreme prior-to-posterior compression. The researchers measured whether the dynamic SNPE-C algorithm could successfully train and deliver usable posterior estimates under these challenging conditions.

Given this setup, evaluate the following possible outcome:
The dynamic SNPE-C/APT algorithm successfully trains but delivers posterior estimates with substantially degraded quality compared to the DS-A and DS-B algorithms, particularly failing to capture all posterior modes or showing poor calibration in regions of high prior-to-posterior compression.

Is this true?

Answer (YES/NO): NO